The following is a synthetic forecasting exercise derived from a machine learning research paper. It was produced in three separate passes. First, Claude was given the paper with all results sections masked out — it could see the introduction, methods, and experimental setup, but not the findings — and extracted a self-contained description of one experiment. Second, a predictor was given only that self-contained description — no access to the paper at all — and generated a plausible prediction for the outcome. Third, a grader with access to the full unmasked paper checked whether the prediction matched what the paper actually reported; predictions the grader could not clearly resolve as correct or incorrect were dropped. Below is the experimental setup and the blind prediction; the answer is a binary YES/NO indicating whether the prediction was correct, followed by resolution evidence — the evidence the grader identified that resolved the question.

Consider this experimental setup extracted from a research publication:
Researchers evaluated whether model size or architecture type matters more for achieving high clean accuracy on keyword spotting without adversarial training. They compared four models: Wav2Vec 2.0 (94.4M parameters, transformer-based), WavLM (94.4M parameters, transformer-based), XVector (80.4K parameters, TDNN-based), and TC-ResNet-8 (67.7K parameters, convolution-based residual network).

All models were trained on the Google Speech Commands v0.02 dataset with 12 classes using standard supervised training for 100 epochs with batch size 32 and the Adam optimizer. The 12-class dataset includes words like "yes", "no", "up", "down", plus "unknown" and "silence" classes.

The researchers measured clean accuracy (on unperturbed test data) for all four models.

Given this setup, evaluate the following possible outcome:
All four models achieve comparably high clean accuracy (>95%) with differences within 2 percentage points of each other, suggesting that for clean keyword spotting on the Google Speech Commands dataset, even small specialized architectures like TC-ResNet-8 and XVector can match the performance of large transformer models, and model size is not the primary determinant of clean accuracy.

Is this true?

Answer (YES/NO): NO